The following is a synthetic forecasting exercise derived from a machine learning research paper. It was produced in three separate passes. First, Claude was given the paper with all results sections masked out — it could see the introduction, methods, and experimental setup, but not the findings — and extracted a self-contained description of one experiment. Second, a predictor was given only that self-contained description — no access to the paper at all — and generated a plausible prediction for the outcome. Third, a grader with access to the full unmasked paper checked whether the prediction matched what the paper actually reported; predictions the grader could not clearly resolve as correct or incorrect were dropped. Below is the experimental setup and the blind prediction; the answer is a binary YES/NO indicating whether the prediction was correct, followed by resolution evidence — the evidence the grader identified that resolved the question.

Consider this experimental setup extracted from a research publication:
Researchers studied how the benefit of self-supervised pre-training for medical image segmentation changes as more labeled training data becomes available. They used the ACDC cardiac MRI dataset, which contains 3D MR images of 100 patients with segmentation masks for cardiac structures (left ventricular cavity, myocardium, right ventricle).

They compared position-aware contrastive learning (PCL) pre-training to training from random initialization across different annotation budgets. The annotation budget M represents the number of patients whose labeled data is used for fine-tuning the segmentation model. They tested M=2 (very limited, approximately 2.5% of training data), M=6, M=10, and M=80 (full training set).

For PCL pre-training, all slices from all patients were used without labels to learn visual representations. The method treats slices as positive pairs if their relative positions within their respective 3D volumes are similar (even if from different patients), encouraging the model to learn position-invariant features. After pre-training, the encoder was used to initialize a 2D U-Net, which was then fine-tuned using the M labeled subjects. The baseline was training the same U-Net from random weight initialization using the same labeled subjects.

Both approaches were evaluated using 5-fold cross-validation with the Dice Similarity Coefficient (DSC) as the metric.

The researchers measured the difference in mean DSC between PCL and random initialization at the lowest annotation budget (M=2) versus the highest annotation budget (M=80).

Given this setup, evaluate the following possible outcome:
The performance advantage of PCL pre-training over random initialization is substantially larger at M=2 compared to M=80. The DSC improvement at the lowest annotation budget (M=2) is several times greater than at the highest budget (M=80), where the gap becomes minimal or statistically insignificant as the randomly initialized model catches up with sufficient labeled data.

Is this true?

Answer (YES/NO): YES